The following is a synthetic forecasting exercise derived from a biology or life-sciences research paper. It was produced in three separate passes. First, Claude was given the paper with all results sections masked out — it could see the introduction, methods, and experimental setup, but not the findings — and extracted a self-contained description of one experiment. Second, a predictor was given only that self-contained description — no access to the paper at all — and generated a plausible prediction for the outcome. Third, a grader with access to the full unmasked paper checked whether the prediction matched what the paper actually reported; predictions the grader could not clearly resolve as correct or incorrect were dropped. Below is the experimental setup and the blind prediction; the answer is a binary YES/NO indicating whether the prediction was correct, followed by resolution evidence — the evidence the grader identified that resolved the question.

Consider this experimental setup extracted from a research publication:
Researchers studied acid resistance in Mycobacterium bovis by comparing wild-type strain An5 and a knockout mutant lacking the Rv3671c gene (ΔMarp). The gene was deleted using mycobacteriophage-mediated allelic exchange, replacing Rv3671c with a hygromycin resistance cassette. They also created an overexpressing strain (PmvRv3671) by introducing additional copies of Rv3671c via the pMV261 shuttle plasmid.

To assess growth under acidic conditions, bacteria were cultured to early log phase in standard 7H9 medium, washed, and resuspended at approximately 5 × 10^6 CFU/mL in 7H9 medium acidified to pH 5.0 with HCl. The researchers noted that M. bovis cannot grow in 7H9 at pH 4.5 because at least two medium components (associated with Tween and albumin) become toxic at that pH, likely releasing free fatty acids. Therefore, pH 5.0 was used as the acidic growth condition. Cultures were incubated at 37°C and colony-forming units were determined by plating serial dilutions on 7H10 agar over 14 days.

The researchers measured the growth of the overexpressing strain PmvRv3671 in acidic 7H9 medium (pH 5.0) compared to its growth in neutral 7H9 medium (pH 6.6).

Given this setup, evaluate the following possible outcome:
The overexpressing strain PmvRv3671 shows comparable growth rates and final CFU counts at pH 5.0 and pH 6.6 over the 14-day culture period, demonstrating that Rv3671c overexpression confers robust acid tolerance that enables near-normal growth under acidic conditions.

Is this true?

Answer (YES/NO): NO